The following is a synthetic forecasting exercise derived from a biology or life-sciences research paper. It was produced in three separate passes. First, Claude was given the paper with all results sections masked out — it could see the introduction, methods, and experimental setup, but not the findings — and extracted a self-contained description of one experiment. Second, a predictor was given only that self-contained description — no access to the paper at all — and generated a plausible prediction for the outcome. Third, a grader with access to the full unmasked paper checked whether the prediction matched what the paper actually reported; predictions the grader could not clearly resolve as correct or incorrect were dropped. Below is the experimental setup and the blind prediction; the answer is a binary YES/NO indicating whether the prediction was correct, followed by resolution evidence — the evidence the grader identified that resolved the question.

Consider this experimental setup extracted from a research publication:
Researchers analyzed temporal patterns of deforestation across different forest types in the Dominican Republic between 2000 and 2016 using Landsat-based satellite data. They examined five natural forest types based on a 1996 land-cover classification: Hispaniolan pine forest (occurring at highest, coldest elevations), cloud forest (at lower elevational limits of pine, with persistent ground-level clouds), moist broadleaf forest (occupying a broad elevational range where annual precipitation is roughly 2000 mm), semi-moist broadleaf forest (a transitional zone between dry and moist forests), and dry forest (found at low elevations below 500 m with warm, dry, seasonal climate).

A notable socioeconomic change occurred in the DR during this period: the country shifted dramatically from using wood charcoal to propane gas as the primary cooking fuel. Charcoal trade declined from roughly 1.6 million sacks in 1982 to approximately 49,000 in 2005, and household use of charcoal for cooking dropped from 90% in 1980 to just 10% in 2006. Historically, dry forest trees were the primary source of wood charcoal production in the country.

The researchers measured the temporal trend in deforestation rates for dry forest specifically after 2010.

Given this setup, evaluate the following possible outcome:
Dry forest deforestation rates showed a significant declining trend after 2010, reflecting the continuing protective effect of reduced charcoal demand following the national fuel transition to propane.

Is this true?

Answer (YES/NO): NO